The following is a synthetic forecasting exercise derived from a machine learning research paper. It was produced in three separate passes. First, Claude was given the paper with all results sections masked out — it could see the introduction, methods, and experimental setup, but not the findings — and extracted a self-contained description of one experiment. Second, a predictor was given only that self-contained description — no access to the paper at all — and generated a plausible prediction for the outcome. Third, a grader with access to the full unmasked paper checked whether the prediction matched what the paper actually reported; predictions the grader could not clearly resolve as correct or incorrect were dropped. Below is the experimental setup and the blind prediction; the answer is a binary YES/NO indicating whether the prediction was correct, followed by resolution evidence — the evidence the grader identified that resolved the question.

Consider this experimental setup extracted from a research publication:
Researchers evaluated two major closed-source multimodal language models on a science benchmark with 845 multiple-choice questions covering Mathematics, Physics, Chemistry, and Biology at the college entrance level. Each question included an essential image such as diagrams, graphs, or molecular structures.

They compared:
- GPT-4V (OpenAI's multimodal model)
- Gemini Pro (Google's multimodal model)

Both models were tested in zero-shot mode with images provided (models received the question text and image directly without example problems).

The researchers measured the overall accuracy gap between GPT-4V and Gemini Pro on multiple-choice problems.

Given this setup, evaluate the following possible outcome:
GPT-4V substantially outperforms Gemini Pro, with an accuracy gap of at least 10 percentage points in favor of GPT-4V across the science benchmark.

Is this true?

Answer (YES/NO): YES